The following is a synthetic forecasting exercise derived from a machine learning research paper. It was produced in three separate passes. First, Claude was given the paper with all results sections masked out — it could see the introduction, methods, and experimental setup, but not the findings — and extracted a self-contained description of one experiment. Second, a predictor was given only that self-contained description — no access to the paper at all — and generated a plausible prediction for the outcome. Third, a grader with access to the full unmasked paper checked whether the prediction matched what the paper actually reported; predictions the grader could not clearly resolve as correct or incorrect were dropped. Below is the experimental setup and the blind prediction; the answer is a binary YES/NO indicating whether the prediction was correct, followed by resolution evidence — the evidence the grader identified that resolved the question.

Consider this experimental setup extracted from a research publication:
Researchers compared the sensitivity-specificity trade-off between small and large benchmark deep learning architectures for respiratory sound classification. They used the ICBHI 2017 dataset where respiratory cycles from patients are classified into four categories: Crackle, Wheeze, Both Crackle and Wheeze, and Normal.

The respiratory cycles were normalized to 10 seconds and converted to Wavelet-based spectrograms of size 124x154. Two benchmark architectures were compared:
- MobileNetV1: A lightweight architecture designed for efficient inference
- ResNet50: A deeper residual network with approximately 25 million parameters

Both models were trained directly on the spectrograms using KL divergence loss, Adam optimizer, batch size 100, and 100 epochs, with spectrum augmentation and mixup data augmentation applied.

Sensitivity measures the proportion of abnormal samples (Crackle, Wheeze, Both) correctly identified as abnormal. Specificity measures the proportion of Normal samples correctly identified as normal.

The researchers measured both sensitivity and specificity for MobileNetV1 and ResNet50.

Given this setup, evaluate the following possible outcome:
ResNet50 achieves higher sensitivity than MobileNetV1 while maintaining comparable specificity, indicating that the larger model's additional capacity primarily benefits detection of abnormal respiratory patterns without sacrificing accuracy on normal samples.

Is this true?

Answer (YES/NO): NO